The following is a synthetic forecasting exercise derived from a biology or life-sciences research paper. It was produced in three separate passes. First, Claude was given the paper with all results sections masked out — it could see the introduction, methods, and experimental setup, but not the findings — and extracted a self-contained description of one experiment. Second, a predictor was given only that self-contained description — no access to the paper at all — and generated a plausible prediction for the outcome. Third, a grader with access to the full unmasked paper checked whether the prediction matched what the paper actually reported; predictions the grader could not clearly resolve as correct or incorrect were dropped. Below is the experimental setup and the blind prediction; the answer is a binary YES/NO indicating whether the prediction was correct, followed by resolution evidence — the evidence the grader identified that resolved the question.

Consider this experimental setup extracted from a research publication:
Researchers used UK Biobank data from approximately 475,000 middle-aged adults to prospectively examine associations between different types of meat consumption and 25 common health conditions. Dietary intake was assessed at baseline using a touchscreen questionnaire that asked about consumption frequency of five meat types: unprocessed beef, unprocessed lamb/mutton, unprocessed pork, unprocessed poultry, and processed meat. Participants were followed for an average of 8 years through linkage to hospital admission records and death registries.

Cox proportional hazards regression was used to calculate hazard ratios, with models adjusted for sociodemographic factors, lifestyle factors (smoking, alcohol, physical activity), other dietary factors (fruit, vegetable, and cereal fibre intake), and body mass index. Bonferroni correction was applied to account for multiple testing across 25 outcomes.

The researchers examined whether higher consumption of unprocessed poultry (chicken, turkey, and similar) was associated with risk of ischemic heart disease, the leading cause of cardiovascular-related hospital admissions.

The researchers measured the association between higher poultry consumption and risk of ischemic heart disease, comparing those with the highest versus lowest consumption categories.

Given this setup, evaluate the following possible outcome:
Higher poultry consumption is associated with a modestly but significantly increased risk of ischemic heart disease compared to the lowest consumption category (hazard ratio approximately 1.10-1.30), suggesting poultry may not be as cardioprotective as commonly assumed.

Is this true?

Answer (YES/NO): NO